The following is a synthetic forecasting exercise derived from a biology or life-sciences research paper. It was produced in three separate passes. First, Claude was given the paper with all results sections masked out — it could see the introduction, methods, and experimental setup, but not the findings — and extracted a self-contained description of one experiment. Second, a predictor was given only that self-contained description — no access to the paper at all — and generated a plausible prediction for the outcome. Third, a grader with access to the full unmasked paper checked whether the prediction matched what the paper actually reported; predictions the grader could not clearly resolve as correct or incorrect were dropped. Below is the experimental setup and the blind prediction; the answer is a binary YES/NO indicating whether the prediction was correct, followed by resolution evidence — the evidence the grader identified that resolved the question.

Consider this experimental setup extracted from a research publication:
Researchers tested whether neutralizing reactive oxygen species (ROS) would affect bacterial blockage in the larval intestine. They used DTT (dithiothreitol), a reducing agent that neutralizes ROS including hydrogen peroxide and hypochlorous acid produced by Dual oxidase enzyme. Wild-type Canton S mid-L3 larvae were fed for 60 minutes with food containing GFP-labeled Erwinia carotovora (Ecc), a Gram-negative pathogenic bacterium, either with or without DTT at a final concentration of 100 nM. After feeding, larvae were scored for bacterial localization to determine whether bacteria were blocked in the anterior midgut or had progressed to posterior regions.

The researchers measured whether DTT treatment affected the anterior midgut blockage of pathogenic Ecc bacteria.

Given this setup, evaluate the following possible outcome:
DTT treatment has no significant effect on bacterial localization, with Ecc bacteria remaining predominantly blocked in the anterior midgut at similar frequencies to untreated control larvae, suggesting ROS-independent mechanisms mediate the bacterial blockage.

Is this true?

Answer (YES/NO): NO